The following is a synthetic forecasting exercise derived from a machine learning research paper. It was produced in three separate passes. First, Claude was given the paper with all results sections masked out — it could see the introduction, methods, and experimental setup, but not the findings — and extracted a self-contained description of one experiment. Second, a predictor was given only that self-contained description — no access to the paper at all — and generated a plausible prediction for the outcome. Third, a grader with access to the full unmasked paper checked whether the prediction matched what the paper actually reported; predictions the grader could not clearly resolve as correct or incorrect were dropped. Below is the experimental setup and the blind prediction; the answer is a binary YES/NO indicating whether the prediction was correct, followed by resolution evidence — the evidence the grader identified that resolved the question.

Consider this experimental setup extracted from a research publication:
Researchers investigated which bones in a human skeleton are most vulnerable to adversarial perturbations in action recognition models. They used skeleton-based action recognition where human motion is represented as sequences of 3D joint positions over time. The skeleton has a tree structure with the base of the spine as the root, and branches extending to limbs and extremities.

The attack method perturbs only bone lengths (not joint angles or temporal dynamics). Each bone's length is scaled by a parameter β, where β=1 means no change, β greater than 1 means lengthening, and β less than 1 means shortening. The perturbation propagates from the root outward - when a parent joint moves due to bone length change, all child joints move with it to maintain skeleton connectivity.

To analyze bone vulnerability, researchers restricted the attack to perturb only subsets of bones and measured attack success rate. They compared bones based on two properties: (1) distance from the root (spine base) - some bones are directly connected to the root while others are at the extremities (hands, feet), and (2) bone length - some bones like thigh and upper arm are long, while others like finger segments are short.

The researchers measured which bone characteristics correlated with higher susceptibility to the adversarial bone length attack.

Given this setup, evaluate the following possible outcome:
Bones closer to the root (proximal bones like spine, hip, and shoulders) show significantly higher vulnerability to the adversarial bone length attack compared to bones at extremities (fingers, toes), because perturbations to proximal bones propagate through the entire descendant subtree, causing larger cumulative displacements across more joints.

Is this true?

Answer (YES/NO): YES